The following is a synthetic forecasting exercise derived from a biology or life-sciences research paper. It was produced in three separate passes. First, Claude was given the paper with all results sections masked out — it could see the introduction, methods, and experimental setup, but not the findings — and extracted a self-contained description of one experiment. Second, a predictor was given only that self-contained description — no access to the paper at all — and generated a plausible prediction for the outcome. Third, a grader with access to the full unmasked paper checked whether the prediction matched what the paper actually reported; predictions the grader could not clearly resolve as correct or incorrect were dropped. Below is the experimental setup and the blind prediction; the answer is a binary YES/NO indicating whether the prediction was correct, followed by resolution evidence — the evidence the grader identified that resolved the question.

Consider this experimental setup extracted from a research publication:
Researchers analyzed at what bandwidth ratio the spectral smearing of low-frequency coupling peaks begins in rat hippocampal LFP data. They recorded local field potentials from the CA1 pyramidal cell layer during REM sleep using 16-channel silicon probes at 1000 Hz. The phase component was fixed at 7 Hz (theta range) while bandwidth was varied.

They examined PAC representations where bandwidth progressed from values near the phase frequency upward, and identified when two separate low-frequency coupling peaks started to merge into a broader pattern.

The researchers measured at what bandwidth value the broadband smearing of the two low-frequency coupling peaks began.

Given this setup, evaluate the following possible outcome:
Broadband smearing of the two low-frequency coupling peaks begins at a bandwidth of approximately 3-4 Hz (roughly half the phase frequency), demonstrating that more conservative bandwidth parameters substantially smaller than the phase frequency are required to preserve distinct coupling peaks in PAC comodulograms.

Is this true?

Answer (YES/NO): NO